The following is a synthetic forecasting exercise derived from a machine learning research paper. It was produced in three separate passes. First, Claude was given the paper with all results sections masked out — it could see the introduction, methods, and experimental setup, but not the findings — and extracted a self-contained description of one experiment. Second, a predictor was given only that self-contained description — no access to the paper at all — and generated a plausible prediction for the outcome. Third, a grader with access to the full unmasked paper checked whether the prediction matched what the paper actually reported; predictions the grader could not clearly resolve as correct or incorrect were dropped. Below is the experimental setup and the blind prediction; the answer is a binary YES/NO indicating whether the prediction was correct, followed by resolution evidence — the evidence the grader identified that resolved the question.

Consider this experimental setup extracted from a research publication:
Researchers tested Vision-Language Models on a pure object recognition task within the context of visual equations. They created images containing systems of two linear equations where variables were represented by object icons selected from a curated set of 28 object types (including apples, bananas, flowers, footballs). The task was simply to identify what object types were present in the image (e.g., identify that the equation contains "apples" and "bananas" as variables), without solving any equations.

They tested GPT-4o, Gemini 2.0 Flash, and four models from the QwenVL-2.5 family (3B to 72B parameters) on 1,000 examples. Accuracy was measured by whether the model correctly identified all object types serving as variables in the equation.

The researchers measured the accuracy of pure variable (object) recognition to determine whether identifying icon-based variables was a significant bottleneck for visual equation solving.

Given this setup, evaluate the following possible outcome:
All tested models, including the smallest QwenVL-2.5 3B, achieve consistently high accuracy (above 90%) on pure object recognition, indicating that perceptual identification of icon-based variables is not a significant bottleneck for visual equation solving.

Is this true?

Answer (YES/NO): NO